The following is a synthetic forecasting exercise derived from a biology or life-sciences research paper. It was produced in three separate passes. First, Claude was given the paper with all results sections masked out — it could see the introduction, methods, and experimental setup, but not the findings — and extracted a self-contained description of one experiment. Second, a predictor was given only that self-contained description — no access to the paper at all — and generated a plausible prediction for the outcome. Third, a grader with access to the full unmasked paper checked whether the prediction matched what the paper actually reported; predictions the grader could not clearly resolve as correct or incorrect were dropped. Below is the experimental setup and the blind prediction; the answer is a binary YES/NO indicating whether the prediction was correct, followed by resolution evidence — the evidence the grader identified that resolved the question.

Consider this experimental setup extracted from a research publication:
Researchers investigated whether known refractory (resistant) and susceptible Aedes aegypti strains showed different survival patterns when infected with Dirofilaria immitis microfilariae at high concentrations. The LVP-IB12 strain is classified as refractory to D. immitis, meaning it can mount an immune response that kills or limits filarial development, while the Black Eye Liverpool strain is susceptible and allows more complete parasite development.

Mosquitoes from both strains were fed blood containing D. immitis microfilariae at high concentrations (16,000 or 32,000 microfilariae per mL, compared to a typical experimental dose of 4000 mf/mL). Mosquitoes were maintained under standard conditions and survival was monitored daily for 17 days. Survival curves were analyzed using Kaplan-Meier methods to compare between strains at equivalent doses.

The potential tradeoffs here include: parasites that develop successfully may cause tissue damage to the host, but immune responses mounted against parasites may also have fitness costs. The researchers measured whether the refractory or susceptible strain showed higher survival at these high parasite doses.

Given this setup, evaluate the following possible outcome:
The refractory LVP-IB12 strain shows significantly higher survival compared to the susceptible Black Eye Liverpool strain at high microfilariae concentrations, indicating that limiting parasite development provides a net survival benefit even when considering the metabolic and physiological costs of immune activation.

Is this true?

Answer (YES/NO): YES